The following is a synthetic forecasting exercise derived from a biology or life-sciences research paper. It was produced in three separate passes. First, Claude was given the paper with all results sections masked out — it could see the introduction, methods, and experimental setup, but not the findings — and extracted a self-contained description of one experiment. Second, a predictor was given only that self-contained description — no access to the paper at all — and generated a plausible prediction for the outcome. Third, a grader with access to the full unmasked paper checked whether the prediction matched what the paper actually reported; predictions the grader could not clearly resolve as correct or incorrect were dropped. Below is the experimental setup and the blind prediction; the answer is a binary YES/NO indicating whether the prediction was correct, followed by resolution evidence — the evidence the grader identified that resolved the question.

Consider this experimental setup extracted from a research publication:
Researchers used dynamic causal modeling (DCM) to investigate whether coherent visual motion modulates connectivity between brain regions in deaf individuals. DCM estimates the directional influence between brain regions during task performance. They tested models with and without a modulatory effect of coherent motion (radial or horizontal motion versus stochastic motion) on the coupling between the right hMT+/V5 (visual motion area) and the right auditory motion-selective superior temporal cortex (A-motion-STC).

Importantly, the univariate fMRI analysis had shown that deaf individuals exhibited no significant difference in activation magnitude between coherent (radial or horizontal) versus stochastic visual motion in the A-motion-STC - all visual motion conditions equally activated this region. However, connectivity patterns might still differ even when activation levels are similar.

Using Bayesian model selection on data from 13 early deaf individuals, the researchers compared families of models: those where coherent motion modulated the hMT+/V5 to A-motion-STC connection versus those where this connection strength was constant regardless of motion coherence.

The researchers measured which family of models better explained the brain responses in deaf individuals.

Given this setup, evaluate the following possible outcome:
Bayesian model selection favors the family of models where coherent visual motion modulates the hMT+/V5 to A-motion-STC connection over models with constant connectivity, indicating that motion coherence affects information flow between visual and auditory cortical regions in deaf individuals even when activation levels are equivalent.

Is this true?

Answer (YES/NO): YES